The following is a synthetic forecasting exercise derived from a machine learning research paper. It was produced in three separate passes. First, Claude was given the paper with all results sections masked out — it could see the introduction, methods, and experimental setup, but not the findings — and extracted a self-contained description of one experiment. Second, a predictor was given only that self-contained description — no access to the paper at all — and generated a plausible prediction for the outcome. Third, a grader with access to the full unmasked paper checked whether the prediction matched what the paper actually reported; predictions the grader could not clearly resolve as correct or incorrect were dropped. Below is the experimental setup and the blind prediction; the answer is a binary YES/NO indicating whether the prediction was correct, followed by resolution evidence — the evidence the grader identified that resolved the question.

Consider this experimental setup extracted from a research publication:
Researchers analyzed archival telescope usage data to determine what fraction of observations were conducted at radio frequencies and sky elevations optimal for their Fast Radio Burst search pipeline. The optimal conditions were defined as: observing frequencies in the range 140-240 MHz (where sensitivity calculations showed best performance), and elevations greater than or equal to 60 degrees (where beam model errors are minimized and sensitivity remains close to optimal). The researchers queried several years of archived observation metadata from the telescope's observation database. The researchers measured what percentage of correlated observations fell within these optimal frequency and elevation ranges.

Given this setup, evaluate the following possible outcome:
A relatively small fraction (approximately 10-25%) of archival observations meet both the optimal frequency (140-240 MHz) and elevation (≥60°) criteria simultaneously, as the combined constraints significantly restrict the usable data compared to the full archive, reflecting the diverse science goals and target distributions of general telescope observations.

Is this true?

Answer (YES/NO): NO